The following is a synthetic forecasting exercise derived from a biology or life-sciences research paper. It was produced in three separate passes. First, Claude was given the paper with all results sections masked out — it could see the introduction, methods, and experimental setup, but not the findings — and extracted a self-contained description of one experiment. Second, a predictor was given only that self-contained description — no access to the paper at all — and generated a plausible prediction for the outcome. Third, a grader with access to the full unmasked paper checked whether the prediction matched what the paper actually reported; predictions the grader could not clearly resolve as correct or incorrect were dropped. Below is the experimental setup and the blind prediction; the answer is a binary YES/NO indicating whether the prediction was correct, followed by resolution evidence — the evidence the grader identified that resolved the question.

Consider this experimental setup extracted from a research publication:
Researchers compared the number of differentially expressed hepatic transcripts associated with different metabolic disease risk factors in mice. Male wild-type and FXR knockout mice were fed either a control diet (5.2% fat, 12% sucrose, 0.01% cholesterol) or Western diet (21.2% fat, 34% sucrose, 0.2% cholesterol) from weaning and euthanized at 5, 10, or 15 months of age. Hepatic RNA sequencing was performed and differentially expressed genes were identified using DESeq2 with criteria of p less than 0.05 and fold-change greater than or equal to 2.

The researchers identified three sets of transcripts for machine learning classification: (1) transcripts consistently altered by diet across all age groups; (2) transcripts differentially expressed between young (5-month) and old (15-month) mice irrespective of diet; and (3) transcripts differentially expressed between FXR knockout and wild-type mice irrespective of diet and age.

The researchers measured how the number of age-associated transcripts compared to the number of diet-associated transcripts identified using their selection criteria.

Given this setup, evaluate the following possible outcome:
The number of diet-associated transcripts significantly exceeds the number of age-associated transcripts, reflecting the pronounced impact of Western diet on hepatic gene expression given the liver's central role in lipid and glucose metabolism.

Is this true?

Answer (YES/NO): NO